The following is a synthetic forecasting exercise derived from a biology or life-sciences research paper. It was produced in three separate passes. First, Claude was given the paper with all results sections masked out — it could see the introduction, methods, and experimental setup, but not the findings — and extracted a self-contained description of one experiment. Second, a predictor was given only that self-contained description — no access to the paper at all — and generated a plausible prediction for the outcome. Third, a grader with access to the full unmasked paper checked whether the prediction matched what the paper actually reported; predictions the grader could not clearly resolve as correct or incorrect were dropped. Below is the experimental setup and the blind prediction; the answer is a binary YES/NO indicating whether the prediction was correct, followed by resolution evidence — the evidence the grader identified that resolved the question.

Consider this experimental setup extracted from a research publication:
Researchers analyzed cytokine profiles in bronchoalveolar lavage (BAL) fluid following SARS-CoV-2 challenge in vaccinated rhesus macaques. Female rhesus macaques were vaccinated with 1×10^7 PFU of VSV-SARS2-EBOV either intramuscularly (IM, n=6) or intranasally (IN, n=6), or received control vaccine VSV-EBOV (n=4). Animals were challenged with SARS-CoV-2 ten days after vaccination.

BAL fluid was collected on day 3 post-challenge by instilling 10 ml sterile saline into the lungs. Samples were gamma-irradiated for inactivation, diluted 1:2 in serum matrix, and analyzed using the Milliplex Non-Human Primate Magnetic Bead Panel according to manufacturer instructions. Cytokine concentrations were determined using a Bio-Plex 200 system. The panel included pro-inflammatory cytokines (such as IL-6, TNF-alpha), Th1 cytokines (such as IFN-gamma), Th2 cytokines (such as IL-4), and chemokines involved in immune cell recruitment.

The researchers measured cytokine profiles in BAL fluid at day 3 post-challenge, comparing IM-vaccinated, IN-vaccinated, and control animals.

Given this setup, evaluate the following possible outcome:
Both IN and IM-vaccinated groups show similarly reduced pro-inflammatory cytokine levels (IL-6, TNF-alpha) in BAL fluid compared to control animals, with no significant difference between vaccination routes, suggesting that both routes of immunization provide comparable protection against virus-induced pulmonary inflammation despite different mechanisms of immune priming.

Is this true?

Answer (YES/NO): NO